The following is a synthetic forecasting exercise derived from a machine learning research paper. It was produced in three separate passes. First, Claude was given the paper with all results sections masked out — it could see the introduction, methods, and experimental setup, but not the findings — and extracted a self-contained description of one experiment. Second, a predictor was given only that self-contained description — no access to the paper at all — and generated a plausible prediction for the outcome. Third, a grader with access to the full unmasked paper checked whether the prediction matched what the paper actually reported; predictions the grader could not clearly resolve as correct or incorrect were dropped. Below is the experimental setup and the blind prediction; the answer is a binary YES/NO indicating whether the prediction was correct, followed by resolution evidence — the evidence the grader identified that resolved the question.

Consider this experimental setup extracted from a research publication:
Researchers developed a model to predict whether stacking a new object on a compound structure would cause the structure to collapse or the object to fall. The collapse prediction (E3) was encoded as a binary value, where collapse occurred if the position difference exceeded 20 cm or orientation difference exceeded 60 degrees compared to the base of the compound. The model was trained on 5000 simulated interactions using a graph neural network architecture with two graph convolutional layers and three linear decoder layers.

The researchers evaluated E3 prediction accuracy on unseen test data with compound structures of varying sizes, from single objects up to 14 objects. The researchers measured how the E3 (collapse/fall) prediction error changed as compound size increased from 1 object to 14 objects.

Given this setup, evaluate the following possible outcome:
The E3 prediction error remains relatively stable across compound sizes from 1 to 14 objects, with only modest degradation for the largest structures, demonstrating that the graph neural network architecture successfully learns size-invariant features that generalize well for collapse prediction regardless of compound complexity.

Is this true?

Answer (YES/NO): NO